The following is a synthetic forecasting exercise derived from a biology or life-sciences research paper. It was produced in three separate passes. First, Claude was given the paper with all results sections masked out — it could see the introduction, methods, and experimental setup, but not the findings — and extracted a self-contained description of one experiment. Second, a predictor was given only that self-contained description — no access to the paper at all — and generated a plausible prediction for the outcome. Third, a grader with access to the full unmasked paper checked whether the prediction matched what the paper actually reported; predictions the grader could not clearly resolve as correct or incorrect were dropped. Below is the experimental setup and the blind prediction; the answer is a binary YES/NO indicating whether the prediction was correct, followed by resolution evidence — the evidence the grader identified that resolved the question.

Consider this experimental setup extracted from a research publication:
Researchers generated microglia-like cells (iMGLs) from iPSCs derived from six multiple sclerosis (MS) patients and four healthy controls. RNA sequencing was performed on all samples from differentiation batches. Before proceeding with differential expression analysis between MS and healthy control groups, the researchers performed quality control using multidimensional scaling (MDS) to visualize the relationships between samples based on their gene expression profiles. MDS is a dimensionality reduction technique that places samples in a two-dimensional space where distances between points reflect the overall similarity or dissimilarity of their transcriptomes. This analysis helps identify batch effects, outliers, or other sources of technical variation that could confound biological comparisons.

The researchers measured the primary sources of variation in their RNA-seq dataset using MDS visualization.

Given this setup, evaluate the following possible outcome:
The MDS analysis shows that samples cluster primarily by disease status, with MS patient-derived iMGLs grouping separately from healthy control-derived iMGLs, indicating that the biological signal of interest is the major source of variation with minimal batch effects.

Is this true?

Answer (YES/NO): NO